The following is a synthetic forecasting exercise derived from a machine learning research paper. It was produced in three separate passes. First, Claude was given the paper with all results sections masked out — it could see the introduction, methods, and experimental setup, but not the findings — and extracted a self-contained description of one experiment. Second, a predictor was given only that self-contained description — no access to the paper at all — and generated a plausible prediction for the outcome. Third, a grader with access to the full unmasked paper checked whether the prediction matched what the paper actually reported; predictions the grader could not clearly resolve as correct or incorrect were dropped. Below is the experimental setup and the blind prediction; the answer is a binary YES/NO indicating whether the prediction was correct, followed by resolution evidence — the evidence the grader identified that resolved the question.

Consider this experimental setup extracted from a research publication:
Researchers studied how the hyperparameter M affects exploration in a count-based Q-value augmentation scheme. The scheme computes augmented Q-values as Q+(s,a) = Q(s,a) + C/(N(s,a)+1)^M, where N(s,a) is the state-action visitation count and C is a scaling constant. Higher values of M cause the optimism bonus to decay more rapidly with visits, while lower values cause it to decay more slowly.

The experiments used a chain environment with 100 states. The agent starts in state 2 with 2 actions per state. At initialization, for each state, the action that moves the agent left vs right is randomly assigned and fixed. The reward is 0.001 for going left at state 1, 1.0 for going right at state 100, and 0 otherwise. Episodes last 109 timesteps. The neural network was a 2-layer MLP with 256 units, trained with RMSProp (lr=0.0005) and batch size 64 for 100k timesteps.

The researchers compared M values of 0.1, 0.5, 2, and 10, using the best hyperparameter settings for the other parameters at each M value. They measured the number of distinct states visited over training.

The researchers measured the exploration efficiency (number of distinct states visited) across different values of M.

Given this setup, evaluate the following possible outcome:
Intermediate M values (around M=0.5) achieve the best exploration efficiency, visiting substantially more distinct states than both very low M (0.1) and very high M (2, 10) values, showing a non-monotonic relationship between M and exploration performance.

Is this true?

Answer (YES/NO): YES